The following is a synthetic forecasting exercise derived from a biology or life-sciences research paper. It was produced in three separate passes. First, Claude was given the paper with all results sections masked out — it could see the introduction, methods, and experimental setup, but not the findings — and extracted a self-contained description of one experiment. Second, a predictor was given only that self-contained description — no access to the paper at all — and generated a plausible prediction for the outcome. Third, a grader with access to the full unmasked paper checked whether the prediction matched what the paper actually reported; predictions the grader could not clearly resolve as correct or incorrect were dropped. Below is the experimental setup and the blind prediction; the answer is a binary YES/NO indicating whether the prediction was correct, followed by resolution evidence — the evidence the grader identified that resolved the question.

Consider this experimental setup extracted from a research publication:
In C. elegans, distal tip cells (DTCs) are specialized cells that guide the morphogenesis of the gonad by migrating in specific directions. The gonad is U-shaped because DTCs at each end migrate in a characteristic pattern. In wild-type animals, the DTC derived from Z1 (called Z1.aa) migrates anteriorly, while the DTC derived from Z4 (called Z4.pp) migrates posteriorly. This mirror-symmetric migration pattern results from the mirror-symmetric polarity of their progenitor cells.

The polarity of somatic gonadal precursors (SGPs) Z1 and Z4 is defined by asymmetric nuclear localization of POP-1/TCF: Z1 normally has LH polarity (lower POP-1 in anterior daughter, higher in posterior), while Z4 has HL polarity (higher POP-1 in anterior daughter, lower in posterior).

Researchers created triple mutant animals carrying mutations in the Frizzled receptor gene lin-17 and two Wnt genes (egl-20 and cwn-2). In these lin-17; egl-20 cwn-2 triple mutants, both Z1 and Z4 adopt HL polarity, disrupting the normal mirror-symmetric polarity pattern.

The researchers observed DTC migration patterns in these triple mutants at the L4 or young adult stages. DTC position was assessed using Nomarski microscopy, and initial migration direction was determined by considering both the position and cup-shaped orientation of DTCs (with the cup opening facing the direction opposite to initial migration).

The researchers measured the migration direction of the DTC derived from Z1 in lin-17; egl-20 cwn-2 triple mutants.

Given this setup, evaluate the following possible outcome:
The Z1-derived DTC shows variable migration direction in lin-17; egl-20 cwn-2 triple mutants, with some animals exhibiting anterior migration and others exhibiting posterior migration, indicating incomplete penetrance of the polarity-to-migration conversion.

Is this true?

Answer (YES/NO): YES